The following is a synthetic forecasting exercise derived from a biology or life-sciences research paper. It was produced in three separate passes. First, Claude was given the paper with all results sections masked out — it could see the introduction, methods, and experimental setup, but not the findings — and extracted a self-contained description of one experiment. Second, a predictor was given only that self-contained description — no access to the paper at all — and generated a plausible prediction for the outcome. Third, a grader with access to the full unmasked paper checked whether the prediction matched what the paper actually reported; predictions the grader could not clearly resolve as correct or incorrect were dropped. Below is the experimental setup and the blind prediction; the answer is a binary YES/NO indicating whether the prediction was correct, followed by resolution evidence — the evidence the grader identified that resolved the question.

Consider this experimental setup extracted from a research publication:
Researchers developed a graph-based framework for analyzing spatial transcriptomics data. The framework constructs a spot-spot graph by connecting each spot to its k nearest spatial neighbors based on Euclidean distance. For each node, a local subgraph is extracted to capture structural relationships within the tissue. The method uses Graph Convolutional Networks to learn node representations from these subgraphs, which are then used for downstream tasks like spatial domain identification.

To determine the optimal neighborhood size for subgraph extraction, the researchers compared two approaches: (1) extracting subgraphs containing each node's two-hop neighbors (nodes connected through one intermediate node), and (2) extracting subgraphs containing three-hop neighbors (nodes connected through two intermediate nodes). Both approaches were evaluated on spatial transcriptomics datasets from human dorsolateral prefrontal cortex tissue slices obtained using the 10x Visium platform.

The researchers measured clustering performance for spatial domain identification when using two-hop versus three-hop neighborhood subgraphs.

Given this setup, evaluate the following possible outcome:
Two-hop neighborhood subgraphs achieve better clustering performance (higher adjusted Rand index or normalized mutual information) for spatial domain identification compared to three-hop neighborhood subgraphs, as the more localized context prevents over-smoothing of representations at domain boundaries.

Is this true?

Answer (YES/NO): NO